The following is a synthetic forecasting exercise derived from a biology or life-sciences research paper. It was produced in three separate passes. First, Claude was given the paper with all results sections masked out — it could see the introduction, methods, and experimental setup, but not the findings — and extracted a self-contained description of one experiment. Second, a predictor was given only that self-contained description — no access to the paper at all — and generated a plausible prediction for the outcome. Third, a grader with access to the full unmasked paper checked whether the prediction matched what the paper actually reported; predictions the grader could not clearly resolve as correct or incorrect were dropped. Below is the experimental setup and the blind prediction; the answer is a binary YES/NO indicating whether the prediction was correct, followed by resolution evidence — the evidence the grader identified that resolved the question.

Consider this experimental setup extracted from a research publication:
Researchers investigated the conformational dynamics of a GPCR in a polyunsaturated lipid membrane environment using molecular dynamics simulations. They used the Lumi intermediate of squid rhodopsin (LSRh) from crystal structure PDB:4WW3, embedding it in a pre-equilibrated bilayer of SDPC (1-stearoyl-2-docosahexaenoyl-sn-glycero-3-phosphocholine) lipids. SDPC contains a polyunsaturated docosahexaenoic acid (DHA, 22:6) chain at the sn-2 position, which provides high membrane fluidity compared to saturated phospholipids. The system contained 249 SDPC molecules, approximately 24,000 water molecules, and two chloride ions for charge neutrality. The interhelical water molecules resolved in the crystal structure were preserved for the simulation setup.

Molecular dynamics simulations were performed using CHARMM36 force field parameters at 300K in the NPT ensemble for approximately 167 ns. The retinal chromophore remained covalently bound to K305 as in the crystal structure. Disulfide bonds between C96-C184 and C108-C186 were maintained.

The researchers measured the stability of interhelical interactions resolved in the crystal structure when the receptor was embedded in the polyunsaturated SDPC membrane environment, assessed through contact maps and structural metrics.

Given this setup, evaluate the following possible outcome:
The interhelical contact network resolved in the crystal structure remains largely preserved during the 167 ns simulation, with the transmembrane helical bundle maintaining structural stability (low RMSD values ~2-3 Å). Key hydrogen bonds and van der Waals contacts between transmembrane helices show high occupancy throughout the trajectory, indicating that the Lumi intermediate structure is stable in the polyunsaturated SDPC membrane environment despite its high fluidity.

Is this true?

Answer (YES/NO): NO